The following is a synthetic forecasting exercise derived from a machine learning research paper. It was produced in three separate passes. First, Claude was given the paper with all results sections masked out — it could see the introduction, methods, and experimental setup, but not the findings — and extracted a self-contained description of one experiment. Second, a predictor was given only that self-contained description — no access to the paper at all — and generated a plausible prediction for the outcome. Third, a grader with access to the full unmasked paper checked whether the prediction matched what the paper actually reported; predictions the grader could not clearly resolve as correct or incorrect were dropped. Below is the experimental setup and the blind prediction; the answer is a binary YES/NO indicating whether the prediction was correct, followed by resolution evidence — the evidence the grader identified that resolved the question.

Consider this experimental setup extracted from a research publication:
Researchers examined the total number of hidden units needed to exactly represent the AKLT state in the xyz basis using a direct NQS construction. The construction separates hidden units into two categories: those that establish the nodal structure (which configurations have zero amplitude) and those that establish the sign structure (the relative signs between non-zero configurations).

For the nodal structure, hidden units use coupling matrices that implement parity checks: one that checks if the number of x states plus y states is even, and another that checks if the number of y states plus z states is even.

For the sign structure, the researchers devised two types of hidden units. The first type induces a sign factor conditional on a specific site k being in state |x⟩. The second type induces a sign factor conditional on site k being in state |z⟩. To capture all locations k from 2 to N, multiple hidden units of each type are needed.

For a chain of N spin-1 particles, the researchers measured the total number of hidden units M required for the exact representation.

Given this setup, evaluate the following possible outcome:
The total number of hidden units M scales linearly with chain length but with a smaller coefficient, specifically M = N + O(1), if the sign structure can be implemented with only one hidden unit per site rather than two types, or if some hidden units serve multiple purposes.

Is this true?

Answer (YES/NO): NO